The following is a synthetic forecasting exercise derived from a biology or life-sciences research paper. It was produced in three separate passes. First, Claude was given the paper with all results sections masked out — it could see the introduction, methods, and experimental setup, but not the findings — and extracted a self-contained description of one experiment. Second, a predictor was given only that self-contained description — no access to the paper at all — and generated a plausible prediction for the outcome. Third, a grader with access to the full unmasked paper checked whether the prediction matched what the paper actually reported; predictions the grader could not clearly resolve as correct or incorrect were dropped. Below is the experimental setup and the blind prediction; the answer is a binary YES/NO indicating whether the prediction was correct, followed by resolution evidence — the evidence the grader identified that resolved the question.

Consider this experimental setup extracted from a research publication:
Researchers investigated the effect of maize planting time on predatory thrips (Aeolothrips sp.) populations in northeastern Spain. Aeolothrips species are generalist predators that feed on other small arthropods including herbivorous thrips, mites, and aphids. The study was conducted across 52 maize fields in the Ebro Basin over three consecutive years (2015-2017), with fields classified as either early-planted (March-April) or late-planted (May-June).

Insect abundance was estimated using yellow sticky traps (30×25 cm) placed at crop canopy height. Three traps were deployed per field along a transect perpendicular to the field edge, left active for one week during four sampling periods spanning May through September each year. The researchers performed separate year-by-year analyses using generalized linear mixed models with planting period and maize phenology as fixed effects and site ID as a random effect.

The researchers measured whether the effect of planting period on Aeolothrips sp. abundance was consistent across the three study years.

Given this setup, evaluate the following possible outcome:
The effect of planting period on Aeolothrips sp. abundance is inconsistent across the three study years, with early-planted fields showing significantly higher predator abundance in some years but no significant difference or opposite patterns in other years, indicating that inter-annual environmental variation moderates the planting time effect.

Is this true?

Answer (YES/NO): YES